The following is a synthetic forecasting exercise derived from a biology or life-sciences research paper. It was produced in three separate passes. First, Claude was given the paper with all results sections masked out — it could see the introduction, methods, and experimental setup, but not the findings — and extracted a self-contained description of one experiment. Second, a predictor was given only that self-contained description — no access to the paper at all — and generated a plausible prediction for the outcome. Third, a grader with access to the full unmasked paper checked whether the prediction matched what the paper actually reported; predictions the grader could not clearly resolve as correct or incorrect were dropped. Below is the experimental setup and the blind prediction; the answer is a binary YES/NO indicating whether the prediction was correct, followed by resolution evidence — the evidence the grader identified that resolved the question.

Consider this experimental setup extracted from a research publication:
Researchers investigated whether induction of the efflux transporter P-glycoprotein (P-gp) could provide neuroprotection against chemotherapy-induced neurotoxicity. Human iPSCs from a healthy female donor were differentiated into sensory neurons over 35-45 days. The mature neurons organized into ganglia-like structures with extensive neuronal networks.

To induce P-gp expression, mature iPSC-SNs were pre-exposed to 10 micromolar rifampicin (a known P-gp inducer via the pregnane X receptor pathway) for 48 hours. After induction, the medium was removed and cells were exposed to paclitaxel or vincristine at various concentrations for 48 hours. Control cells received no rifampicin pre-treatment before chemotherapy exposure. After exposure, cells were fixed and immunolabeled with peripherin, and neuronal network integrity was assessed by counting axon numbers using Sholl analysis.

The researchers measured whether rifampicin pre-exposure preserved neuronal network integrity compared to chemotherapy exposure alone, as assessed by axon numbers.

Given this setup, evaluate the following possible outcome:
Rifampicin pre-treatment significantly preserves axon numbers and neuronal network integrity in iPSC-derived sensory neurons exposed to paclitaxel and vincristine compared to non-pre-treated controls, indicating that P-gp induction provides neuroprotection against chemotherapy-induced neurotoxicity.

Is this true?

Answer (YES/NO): NO